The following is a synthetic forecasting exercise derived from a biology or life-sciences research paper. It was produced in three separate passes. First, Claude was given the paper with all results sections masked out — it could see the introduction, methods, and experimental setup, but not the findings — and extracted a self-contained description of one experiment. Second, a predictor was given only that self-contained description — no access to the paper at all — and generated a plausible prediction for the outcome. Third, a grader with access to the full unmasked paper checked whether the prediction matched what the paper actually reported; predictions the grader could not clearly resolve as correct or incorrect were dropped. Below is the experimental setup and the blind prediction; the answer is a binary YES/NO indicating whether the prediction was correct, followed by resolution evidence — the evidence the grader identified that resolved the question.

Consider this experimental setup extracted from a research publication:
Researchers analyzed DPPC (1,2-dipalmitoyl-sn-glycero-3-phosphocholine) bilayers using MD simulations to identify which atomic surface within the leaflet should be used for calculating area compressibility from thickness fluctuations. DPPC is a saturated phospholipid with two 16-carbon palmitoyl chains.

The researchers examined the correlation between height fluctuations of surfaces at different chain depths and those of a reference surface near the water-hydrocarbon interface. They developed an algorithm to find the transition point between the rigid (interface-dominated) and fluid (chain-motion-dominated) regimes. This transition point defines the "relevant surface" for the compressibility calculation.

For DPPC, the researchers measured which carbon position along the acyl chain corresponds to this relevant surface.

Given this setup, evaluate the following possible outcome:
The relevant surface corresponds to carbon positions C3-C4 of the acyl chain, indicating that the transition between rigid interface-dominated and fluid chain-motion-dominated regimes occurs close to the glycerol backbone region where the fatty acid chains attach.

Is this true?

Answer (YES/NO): NO